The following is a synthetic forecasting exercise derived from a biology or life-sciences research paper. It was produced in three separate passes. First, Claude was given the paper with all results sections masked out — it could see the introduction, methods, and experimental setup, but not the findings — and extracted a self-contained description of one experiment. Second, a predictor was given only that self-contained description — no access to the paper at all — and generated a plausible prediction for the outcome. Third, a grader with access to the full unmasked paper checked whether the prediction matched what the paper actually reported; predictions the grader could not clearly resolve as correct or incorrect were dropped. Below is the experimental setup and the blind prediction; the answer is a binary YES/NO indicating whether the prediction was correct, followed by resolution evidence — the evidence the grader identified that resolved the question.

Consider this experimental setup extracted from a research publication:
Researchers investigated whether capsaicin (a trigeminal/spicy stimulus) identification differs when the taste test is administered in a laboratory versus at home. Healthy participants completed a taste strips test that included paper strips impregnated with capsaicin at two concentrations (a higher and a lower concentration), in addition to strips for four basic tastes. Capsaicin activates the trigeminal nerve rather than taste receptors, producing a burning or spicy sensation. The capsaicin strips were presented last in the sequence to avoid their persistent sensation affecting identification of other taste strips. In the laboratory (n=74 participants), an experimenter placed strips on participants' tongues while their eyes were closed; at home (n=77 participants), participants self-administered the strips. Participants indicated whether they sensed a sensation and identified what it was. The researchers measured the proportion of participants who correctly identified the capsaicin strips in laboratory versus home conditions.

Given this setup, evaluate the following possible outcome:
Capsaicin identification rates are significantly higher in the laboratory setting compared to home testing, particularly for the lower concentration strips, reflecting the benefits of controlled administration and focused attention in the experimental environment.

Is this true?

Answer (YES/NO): NO